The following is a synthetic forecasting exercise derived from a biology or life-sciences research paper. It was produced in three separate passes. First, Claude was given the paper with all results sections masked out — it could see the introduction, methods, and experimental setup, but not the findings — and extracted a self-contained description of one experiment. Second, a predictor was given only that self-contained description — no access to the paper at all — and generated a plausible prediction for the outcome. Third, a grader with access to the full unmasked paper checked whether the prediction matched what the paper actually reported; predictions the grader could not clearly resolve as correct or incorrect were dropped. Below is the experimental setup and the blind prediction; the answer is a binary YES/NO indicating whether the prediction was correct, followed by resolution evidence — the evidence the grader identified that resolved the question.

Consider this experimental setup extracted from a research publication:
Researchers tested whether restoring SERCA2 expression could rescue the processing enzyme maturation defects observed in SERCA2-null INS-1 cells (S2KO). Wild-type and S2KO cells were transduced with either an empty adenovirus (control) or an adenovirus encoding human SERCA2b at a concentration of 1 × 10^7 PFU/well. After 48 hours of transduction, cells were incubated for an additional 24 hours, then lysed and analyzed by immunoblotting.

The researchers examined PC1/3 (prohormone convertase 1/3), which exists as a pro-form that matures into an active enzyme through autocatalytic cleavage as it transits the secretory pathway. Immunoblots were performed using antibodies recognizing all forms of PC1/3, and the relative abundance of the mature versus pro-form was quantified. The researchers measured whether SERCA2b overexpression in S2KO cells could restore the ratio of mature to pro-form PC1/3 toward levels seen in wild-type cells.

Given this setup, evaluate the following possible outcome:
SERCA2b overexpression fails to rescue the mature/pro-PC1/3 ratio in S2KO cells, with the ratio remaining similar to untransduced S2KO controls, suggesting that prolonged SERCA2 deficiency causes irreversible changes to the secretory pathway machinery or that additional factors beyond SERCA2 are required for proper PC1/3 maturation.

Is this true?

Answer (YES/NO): NO